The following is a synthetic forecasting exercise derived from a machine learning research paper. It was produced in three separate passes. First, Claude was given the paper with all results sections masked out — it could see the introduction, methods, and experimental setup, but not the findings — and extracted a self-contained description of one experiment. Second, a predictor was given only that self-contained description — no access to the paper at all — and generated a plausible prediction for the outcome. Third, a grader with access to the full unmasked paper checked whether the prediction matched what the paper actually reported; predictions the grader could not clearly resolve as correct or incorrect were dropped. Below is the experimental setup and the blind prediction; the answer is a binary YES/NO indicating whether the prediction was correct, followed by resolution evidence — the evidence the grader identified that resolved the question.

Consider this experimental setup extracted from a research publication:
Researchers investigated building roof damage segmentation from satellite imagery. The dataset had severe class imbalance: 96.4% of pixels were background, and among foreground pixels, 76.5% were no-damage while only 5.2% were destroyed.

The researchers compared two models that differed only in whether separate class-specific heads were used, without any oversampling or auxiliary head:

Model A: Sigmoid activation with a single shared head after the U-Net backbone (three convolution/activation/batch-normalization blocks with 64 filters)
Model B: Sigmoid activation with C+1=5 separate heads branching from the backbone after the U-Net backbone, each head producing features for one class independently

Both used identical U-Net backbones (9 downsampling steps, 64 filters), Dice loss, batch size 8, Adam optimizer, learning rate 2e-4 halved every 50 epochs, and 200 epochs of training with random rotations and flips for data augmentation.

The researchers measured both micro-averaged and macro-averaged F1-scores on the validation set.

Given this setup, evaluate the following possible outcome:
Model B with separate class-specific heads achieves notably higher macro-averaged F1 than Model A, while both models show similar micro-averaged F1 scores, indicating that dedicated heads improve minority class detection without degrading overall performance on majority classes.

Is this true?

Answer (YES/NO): NO